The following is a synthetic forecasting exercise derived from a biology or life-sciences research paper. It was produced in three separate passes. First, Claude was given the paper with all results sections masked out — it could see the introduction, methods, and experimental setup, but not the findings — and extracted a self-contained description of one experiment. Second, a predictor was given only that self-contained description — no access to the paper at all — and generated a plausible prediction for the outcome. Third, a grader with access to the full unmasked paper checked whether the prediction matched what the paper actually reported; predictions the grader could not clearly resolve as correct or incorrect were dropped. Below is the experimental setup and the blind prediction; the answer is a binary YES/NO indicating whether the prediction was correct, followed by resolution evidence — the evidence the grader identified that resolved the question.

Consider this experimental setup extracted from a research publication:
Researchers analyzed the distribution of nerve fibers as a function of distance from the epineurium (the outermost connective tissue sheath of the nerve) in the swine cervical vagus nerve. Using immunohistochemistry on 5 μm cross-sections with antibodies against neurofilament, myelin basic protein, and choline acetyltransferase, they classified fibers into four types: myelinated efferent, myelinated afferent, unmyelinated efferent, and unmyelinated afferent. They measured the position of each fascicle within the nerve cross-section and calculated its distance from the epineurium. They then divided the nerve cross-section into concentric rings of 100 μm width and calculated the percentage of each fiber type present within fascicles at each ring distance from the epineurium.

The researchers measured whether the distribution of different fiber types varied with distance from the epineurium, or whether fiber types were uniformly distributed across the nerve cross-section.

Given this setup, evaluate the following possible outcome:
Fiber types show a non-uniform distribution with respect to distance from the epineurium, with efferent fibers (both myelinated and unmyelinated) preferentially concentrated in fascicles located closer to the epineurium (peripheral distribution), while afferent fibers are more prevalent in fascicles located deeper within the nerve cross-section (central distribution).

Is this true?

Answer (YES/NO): NO